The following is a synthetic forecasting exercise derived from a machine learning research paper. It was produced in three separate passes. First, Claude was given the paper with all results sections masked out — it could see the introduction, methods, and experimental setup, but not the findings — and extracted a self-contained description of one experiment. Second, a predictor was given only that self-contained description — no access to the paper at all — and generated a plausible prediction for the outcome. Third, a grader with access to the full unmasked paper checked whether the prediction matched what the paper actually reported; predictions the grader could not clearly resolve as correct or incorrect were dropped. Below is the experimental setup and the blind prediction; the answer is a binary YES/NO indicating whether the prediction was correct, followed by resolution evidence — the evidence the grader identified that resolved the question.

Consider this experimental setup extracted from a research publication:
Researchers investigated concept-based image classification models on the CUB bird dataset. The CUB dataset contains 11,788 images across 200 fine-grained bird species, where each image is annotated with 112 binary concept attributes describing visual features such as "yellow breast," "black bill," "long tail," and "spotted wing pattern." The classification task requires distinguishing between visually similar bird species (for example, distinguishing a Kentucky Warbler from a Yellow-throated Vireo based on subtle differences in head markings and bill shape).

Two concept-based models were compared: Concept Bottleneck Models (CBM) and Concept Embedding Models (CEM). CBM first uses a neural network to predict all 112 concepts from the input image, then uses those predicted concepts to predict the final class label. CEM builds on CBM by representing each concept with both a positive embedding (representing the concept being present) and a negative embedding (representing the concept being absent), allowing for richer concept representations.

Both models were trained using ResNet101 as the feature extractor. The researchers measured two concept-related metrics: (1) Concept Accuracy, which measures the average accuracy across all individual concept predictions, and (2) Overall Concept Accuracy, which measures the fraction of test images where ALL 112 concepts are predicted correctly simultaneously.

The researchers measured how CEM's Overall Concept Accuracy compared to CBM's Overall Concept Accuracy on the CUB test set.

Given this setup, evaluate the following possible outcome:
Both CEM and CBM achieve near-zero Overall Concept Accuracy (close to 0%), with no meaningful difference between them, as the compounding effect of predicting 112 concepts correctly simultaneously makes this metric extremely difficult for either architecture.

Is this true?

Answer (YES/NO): NO